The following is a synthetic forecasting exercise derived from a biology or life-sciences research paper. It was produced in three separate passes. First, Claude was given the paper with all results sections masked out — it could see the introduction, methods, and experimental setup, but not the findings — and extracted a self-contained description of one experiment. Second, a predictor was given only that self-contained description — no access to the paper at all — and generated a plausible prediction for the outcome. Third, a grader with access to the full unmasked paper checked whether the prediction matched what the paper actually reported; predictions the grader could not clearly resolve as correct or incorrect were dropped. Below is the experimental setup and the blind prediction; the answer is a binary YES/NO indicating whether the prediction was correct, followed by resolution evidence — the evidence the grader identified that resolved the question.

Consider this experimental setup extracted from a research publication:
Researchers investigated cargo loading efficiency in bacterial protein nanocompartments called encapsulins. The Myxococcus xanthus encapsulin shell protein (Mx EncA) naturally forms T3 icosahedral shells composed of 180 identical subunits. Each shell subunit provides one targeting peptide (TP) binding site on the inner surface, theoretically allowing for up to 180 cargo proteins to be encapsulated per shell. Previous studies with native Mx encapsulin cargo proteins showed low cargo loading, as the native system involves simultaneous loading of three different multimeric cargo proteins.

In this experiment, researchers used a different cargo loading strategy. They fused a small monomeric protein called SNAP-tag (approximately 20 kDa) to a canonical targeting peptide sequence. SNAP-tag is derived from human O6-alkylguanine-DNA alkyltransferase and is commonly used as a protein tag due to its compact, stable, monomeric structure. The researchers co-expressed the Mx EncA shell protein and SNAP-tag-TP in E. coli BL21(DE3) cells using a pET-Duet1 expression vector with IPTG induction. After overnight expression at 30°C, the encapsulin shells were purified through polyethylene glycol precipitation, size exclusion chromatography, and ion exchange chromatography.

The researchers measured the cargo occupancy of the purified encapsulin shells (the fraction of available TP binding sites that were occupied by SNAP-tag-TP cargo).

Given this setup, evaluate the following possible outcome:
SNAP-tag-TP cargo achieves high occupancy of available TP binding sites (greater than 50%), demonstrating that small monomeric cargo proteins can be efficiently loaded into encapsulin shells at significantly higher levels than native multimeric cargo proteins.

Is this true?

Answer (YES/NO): YES